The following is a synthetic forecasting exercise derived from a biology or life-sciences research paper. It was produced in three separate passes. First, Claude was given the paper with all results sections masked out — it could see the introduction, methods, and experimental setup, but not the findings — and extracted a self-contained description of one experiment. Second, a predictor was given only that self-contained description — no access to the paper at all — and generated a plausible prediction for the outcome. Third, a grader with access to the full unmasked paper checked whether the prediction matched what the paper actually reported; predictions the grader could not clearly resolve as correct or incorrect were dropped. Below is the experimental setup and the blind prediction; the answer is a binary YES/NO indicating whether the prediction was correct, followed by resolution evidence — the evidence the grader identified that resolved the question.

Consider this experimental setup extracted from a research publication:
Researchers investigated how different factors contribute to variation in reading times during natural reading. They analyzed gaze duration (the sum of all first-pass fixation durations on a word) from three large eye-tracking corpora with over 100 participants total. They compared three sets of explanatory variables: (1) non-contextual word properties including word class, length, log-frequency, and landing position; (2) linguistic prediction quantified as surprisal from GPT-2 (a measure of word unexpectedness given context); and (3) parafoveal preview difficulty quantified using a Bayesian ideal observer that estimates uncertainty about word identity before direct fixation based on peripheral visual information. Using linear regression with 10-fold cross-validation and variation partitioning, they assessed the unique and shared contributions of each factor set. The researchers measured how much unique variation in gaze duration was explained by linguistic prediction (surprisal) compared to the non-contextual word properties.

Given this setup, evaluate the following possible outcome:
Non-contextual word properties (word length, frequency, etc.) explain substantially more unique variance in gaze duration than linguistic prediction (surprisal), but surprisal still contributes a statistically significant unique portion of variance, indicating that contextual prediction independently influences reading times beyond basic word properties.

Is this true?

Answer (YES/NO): YES